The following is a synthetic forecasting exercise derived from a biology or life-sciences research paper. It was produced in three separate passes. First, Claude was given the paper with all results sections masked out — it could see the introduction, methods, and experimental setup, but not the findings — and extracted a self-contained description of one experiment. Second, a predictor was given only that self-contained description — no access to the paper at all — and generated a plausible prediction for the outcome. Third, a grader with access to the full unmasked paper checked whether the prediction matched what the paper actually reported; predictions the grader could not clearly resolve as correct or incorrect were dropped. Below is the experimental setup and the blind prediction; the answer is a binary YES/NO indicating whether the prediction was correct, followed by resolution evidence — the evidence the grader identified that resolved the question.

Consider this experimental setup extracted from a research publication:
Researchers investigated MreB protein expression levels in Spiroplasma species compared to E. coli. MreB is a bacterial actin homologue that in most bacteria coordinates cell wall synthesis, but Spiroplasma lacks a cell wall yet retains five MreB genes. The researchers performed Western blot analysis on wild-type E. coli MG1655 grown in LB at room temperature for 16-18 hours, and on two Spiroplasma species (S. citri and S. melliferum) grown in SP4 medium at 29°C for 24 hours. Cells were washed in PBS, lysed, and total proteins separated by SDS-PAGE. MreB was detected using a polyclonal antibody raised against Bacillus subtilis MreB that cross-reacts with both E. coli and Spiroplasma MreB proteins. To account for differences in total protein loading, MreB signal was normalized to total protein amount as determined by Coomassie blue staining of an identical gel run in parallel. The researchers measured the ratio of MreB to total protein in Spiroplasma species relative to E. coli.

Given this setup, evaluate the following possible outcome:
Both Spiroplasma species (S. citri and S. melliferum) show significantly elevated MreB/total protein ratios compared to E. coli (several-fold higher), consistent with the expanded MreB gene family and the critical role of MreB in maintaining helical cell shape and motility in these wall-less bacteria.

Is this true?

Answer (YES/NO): YES